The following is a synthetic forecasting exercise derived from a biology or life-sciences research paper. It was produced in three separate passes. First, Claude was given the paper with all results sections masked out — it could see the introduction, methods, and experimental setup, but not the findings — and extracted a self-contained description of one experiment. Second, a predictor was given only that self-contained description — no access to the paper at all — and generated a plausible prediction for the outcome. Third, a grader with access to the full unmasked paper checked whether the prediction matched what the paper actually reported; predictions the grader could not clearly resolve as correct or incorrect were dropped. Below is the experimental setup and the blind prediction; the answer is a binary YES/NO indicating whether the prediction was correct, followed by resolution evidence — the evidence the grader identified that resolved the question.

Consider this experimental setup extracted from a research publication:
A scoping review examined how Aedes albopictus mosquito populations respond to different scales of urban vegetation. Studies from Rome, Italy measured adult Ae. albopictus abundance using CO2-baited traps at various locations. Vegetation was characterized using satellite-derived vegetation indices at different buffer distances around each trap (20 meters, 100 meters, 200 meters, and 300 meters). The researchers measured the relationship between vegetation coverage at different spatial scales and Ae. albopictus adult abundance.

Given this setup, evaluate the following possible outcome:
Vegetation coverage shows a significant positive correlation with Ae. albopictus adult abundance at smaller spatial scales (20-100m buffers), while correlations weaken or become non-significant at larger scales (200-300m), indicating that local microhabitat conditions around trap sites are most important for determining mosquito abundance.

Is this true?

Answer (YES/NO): NO